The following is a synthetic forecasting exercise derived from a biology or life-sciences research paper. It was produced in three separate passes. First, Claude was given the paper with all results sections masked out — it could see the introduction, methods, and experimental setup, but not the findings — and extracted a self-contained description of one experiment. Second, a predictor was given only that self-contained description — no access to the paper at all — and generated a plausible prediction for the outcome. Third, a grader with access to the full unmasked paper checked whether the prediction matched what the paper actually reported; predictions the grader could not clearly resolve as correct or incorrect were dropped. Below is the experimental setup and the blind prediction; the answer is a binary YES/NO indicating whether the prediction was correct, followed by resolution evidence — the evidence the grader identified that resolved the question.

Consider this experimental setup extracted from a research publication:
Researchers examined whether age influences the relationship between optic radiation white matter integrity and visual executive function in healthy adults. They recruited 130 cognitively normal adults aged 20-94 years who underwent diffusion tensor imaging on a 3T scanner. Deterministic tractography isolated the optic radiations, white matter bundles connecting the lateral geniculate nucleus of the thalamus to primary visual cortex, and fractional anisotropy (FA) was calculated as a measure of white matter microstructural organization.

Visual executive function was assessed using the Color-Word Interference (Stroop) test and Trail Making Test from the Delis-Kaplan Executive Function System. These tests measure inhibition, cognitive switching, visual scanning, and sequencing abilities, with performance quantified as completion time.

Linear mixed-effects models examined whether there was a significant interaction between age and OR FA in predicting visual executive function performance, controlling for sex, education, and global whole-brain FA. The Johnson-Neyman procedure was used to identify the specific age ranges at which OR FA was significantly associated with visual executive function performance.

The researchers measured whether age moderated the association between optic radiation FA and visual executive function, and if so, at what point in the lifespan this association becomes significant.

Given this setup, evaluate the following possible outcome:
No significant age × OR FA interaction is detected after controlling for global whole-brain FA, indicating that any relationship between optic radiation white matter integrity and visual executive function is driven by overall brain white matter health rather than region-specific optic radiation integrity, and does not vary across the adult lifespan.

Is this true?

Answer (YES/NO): NO